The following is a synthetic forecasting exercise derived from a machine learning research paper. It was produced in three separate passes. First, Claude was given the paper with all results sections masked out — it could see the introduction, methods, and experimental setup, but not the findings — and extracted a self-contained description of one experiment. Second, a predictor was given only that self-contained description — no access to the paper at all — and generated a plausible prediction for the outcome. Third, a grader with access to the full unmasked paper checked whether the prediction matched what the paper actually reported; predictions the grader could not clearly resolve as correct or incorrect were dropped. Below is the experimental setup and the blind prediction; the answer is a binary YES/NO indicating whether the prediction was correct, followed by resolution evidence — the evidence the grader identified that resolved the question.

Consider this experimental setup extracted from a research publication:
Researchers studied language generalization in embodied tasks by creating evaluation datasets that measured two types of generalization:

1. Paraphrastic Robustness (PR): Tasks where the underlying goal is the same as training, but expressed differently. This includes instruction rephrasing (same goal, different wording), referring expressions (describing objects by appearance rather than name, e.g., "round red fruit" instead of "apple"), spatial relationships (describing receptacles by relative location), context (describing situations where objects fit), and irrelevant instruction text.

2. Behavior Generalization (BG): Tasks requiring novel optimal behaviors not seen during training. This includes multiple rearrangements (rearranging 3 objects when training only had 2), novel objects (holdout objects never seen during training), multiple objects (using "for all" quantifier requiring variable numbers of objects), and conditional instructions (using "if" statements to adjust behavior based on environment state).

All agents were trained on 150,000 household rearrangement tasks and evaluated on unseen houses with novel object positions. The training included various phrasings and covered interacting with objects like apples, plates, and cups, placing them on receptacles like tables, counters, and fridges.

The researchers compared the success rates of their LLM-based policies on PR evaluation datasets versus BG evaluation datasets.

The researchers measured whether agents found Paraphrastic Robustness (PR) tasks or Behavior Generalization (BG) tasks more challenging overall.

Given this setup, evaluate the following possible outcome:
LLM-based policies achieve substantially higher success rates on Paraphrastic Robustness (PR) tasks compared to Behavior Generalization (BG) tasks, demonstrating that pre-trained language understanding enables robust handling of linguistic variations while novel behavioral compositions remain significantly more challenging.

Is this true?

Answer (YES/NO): NO